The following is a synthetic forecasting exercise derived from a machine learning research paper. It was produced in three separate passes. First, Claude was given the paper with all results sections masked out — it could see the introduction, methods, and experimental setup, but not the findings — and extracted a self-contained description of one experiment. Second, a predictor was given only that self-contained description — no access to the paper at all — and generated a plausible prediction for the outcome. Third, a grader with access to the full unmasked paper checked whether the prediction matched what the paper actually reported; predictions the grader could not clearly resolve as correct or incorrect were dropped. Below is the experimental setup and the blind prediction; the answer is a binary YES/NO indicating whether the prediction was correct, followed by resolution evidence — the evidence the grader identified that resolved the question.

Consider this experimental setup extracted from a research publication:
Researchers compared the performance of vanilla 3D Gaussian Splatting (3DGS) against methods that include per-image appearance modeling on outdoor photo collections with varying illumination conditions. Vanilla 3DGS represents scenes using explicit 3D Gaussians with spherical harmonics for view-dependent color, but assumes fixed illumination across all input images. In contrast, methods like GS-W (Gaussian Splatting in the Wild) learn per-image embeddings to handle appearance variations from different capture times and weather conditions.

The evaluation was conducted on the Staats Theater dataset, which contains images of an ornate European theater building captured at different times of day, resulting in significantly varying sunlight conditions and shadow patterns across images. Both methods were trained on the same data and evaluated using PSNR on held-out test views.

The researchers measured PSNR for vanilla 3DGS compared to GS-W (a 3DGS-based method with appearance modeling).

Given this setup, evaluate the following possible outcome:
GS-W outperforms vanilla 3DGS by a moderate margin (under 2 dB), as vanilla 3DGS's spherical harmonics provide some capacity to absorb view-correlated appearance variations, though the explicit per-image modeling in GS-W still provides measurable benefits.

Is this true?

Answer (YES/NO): NO